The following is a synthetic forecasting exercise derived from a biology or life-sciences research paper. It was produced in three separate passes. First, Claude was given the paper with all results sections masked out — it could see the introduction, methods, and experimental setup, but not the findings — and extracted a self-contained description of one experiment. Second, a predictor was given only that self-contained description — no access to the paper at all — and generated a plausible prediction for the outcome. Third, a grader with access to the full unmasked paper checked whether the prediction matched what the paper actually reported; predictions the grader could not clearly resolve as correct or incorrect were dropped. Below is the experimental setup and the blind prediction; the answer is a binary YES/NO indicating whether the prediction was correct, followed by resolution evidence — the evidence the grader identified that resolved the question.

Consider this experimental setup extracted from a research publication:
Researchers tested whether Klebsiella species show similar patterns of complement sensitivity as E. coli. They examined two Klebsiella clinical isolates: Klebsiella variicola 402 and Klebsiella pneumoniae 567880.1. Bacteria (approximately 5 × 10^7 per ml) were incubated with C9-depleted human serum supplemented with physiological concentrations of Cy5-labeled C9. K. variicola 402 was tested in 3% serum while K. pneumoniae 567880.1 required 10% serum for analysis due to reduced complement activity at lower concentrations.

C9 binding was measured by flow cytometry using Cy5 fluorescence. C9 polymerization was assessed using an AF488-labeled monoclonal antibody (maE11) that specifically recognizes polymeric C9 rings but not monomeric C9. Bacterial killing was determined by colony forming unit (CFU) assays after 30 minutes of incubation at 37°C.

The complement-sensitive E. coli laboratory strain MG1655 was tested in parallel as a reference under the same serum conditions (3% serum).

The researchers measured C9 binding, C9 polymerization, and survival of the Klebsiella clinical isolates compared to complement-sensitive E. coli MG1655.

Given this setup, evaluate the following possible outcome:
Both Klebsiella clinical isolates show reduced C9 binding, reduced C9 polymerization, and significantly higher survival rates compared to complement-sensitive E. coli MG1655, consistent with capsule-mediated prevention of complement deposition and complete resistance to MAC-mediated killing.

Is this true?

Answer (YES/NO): NO